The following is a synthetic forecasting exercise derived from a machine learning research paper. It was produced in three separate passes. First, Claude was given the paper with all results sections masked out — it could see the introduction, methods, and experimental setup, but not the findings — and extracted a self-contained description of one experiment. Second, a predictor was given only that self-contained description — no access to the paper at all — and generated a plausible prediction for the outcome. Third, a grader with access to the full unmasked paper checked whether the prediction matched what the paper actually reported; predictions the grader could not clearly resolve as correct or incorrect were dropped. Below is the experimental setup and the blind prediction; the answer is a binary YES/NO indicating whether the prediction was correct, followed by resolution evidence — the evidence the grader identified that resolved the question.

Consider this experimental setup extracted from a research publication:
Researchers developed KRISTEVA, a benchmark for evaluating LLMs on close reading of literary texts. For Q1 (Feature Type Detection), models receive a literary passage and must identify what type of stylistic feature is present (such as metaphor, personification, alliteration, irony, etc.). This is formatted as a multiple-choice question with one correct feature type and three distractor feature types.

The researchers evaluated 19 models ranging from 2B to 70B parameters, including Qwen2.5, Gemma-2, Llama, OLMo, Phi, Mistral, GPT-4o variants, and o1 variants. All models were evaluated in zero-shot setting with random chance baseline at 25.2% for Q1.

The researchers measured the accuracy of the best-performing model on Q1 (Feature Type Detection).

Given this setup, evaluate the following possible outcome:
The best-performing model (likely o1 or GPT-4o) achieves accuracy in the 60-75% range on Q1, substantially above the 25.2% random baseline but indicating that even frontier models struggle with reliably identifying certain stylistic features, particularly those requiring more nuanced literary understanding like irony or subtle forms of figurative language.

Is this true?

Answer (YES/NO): NO